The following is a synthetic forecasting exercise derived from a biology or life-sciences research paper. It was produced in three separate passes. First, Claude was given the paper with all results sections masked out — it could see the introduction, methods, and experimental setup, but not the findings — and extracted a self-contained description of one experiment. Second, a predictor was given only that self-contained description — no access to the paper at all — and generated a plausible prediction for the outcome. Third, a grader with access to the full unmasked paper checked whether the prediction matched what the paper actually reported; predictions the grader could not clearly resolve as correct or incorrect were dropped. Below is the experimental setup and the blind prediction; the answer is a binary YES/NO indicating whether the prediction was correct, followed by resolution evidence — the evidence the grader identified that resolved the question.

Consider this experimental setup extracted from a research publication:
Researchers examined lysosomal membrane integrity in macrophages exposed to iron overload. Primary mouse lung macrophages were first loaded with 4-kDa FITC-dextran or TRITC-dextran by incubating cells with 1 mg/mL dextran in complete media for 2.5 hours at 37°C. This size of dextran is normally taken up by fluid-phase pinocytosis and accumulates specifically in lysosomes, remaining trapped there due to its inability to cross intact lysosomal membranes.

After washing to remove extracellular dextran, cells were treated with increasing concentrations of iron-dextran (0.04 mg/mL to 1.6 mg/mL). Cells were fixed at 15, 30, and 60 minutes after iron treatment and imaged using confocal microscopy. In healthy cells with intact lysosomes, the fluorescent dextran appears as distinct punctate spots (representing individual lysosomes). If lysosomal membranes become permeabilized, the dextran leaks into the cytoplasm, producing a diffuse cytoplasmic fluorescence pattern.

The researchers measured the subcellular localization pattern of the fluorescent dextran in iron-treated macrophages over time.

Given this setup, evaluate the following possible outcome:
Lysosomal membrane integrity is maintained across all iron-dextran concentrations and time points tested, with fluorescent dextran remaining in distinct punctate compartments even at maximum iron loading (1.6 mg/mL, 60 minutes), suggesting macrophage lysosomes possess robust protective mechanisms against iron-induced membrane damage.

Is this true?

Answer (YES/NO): NO